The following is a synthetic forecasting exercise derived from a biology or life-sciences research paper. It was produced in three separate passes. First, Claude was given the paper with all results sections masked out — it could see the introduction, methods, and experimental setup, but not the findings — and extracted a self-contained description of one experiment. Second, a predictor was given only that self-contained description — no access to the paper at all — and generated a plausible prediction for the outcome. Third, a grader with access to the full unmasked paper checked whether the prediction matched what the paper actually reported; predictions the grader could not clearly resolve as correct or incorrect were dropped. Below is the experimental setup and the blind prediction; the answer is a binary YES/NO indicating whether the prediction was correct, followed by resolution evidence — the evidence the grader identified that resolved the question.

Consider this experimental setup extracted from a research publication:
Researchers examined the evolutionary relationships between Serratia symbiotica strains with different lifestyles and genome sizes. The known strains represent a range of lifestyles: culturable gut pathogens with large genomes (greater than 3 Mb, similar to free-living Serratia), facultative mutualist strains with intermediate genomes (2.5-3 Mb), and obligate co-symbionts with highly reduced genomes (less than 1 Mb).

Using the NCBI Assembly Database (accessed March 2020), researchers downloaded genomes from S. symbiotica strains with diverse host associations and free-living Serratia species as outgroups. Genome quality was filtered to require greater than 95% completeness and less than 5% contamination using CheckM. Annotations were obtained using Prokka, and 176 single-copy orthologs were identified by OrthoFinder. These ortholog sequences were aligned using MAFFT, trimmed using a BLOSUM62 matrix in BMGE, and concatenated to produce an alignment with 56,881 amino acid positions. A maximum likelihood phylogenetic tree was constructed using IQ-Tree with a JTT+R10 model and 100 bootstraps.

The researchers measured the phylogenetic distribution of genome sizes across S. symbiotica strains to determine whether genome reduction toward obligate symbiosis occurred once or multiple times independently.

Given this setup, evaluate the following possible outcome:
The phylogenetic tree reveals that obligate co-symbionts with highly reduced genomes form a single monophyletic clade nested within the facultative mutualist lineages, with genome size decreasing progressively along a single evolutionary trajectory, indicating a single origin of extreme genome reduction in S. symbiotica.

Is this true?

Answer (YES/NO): NO